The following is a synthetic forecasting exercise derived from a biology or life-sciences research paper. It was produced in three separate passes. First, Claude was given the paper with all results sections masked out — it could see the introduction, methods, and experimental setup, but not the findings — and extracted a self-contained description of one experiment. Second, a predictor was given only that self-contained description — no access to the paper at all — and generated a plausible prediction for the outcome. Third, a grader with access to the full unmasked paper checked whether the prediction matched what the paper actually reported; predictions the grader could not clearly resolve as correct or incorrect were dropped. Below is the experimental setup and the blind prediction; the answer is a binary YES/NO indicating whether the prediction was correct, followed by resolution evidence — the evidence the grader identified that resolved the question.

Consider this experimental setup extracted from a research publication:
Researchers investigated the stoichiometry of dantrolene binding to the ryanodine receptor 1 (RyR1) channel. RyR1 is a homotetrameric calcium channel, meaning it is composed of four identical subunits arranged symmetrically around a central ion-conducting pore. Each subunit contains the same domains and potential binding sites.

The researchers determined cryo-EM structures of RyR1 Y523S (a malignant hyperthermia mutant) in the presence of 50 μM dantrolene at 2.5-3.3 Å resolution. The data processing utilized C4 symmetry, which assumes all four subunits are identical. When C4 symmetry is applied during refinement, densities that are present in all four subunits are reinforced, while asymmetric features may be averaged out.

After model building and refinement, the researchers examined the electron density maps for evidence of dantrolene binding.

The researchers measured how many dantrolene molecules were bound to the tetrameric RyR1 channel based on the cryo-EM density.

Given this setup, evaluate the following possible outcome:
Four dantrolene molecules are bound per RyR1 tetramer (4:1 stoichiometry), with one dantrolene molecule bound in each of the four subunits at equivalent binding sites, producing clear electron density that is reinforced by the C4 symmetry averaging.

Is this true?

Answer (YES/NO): YES